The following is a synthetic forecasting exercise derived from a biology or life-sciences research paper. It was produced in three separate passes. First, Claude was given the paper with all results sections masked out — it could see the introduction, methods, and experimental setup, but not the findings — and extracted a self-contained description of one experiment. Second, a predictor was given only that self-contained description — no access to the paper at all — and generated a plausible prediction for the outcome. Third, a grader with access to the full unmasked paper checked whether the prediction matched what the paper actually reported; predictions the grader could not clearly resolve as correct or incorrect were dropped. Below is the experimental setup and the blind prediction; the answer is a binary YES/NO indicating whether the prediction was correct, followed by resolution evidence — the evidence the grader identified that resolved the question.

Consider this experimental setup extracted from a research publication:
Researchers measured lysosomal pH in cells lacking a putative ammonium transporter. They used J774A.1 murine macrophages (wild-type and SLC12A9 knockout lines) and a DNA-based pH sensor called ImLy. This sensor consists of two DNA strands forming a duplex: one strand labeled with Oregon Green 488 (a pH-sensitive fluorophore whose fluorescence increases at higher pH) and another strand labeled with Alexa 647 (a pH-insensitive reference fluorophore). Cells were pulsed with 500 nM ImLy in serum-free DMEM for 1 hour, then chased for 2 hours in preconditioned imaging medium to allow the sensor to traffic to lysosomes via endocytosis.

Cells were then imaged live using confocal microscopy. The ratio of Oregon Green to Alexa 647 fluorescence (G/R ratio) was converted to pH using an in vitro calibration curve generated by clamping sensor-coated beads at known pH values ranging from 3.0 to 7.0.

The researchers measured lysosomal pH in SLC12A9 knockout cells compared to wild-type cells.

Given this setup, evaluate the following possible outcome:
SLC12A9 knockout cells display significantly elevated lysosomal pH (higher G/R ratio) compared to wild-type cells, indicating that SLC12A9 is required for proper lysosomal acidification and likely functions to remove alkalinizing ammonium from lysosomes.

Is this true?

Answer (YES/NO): NO